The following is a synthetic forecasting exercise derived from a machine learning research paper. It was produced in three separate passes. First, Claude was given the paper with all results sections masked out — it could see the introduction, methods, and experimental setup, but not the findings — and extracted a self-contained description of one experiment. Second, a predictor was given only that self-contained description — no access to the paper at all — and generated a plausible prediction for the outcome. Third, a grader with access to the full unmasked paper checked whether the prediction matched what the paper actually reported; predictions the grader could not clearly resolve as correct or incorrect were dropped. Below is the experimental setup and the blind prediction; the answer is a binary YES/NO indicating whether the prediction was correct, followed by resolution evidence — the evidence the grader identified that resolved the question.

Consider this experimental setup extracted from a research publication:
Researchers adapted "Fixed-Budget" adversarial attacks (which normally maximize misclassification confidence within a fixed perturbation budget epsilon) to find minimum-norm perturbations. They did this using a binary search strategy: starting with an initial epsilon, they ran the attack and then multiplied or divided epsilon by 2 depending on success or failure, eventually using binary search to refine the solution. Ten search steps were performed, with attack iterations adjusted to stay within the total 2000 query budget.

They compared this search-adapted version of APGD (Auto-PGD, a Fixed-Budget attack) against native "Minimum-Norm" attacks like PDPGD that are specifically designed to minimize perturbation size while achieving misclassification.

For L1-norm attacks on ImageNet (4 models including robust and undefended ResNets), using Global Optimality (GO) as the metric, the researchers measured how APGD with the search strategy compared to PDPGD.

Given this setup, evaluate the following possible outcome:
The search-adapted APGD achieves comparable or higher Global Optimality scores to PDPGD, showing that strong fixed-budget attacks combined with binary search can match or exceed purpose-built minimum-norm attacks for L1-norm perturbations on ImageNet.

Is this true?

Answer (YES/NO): YES